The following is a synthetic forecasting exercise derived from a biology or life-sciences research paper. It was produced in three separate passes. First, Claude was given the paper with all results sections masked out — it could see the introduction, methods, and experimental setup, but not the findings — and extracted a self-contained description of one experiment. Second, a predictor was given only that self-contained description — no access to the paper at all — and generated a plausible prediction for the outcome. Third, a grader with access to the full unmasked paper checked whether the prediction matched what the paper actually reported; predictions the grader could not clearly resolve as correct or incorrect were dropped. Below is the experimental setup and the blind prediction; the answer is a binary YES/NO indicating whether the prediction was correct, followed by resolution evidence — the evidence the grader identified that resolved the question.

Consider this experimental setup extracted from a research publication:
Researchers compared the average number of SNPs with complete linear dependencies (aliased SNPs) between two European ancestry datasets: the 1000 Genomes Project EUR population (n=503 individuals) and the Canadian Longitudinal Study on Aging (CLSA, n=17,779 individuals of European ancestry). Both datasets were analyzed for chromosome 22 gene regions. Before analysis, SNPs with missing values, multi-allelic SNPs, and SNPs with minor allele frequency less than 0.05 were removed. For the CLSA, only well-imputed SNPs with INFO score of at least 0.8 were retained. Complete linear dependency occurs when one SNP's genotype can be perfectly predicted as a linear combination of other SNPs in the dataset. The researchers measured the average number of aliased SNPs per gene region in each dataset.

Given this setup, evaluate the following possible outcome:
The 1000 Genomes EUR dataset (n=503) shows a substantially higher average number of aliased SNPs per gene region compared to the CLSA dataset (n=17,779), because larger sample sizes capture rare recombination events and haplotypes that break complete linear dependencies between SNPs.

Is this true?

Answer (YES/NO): YES